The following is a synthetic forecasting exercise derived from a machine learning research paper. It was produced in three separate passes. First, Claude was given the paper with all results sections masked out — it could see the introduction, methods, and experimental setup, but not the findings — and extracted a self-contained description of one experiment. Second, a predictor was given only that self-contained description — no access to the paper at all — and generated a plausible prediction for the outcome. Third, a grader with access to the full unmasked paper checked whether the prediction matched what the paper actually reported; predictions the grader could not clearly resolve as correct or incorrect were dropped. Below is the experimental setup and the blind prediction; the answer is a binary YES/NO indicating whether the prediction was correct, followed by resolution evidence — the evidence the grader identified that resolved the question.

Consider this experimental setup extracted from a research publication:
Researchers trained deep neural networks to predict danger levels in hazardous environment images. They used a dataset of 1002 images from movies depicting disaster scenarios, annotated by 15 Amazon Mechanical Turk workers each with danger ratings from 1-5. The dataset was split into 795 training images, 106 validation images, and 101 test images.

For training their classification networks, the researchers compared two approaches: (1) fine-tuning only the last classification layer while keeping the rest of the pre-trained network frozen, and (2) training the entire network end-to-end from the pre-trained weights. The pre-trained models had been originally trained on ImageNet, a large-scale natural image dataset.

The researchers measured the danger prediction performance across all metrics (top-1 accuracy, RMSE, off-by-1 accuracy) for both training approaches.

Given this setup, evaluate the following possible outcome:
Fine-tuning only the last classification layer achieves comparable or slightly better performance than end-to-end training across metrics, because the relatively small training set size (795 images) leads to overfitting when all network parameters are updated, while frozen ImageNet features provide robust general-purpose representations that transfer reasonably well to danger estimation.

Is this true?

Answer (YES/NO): YES